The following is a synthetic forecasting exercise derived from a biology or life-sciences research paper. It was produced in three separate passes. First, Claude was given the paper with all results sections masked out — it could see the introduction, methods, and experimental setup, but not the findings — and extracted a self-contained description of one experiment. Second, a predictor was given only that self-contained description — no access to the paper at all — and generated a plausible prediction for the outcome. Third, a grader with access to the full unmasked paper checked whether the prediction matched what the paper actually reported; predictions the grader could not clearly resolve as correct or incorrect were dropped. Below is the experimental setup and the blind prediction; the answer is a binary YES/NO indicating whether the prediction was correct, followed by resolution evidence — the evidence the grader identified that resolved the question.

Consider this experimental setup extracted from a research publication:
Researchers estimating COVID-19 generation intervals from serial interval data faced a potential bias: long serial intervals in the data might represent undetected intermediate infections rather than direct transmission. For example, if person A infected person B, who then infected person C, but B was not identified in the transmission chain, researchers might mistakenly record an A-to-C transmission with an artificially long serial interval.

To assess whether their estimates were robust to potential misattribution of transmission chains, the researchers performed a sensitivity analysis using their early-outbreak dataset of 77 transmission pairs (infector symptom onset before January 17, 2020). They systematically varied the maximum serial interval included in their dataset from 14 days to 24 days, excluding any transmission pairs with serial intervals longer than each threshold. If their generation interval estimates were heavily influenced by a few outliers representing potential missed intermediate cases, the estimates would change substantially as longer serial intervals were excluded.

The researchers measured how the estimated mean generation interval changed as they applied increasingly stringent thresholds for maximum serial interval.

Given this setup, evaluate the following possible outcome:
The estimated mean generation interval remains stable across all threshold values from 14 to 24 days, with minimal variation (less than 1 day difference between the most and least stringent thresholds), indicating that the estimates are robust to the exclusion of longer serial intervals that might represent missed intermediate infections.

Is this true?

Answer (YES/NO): NO